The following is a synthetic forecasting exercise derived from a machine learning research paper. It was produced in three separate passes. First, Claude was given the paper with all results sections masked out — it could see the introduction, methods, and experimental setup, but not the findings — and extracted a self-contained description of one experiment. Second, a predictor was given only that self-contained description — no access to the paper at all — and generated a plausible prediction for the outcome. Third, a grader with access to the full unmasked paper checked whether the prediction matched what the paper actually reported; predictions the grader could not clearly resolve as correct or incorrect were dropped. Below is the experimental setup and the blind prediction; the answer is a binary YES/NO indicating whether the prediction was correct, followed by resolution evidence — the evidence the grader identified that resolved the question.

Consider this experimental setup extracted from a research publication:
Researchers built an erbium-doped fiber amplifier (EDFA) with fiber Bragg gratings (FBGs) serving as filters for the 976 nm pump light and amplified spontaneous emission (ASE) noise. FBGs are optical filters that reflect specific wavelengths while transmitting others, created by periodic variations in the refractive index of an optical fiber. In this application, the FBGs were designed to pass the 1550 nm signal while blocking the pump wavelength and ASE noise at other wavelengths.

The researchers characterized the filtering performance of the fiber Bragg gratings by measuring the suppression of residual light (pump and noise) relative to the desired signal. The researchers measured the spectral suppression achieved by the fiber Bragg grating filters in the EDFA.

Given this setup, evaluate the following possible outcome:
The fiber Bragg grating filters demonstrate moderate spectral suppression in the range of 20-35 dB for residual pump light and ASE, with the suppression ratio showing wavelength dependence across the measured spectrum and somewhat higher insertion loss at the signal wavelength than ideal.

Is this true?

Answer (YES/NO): NO